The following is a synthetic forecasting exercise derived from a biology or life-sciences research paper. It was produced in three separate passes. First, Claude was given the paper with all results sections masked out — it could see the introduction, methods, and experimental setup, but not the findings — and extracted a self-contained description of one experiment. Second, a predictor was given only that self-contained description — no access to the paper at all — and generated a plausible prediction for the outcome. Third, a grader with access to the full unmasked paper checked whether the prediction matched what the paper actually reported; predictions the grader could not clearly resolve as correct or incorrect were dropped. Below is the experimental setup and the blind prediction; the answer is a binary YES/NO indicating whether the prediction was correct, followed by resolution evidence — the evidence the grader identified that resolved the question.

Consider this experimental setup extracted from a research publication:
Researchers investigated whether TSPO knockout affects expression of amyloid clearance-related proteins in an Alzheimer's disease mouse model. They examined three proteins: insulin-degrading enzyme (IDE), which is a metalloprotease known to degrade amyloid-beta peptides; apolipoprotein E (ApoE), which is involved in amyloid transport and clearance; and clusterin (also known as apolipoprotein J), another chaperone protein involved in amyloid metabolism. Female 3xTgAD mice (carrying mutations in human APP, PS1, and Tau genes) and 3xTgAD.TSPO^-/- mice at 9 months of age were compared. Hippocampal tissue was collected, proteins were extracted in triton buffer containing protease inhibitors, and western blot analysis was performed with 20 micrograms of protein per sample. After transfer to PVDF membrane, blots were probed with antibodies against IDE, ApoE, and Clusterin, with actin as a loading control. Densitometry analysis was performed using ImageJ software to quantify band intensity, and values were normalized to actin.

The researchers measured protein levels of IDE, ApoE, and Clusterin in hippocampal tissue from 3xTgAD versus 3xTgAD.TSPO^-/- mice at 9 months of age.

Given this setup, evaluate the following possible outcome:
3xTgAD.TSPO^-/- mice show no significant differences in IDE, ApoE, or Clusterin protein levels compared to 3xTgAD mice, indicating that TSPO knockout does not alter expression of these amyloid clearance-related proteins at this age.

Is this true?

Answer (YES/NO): NO